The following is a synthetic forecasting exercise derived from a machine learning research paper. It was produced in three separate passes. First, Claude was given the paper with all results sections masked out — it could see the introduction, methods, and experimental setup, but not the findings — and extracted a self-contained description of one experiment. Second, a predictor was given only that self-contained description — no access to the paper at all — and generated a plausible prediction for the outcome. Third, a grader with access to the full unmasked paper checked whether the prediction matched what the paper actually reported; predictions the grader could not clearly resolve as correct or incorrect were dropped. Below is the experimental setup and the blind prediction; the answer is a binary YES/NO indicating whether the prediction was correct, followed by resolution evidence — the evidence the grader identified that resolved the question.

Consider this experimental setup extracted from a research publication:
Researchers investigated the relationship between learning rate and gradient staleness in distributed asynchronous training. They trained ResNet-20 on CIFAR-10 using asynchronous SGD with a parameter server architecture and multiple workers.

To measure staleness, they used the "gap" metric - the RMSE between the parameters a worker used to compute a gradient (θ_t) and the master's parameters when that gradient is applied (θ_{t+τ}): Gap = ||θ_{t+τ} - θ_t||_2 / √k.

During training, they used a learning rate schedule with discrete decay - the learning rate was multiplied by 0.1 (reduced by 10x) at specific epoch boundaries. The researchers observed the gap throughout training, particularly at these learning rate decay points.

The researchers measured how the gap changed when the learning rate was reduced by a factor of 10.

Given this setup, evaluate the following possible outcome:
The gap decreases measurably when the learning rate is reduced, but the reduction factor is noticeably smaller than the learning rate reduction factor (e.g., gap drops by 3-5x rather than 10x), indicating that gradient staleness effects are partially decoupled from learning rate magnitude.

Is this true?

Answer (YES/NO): NO